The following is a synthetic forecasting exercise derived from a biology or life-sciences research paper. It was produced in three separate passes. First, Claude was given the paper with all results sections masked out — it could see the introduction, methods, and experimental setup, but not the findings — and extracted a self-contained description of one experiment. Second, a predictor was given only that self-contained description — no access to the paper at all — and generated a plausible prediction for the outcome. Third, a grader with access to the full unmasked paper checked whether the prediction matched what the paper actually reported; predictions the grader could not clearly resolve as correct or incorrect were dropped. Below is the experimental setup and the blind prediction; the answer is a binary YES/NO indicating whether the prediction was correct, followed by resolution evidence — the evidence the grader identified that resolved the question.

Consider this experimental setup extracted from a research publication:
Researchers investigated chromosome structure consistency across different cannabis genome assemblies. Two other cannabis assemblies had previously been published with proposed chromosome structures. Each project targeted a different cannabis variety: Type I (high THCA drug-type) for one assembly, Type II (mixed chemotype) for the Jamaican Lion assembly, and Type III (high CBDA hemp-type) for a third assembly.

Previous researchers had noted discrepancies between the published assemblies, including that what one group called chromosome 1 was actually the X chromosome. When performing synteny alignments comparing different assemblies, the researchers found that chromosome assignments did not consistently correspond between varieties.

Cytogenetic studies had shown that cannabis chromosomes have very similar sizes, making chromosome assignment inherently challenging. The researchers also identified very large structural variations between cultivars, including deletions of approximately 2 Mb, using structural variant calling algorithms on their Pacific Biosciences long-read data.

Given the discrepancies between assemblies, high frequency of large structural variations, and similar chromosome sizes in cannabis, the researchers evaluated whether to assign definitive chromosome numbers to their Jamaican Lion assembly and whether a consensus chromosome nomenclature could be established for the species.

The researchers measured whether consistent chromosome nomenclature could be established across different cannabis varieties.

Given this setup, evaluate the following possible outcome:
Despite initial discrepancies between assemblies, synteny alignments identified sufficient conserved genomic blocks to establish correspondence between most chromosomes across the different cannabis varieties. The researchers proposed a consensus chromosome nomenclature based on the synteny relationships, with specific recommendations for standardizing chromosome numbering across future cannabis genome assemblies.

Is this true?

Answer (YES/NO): NO